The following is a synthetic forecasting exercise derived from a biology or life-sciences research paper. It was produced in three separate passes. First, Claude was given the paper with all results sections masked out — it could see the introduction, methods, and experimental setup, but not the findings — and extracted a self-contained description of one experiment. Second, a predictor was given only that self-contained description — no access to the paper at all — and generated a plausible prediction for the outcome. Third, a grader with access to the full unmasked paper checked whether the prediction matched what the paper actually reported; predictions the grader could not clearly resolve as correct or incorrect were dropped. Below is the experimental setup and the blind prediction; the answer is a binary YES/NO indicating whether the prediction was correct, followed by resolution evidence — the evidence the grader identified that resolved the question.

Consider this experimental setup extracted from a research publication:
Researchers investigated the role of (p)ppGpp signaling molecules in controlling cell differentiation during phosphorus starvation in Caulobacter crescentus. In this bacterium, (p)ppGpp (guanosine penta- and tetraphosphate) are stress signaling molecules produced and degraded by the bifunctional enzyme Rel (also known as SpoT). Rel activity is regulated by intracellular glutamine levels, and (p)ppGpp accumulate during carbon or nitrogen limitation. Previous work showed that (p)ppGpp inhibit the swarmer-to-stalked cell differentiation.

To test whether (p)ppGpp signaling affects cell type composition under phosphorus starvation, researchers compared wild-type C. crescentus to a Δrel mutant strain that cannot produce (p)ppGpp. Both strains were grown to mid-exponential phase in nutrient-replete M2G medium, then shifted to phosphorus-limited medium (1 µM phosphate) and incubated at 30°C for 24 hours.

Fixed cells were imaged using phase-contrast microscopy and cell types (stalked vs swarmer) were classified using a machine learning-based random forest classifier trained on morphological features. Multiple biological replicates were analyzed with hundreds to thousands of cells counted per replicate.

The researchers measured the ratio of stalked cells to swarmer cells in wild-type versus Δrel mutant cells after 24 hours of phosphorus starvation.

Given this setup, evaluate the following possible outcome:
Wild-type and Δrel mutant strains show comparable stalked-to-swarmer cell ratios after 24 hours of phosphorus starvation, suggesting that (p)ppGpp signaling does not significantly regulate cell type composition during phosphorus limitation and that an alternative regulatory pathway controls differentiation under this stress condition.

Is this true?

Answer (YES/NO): YES